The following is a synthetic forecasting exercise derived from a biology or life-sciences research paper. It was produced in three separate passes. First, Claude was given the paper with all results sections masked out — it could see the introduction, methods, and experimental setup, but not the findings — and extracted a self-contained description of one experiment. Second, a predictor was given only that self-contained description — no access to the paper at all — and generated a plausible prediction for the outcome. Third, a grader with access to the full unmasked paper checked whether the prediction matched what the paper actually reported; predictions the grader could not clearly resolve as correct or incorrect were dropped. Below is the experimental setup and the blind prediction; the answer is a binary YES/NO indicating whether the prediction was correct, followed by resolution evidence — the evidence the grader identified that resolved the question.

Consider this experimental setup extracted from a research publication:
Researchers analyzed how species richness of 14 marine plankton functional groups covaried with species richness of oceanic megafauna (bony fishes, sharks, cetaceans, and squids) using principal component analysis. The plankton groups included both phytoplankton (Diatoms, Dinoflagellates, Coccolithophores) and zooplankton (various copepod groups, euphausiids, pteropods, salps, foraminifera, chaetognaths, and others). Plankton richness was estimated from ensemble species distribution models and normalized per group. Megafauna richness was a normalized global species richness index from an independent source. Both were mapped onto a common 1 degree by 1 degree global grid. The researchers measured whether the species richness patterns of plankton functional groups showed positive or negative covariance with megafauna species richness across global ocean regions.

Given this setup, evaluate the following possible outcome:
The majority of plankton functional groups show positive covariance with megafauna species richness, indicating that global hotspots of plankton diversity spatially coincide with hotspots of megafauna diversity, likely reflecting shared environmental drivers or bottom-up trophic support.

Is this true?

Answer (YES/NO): YES